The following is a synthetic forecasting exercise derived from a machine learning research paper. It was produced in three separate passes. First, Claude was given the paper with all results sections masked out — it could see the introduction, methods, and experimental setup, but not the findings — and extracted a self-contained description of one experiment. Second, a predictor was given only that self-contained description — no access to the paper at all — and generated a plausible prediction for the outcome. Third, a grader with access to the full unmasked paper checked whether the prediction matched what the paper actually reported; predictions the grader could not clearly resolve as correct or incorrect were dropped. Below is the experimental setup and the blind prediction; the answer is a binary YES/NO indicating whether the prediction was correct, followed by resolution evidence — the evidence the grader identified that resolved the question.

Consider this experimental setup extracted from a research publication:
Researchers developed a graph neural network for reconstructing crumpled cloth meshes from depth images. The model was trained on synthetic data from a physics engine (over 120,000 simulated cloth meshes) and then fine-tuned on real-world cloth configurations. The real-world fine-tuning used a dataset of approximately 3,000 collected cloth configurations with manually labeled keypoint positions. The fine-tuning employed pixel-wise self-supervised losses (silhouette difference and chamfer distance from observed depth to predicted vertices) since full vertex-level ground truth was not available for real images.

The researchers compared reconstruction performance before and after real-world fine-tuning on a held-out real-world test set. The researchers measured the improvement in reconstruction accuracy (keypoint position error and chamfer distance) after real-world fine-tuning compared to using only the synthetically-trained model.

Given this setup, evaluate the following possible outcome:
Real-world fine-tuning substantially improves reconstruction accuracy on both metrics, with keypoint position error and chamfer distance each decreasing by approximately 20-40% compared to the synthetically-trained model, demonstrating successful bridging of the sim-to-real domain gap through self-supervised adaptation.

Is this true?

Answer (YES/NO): NO